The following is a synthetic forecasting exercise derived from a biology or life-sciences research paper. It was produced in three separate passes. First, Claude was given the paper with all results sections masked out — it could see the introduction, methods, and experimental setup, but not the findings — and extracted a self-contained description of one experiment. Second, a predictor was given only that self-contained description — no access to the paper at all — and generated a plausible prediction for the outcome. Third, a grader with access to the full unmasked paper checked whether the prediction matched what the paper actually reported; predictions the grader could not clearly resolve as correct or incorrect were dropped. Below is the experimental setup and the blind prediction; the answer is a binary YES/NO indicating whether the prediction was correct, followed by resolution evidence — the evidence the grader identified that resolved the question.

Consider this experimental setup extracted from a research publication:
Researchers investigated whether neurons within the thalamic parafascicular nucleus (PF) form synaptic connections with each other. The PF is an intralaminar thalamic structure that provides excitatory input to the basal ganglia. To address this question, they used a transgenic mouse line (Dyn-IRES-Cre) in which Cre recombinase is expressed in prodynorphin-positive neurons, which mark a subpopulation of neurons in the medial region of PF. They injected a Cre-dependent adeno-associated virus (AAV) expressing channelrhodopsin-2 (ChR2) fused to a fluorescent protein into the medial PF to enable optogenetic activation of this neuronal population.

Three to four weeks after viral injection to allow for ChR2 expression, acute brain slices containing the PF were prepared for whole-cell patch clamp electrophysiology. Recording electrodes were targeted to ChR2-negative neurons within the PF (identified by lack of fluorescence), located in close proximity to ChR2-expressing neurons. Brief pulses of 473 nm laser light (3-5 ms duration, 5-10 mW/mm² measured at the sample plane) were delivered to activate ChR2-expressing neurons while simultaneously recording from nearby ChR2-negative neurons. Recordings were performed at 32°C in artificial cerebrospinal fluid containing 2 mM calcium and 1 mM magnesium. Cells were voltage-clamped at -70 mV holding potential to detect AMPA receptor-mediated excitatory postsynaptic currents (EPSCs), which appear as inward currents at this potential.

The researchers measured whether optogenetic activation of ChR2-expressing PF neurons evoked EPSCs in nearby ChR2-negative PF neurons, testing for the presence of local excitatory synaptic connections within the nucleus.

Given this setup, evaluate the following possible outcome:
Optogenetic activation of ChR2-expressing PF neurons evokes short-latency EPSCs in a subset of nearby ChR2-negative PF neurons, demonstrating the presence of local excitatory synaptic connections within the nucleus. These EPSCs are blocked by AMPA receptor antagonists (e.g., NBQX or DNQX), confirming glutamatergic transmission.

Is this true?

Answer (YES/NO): NO